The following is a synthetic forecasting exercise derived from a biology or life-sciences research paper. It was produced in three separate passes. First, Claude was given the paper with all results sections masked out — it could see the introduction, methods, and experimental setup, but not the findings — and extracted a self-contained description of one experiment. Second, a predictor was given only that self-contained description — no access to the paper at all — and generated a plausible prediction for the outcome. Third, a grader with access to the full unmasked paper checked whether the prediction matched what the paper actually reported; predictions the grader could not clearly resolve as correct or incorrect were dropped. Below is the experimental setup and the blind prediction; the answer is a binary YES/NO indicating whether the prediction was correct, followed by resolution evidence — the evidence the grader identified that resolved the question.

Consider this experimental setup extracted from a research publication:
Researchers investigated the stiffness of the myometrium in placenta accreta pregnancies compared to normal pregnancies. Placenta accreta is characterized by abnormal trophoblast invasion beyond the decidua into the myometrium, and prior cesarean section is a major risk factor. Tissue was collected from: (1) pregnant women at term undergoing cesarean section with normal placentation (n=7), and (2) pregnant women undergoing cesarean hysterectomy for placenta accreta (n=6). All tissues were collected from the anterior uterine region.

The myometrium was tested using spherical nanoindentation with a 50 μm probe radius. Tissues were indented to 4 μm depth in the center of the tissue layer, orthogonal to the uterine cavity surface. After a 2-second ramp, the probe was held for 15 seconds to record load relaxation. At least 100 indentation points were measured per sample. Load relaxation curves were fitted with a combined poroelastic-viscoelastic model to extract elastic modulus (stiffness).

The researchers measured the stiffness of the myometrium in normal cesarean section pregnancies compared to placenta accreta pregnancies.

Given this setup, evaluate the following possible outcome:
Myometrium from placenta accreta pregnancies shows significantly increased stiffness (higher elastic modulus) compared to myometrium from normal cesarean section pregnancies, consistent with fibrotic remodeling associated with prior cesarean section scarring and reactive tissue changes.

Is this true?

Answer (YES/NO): NO